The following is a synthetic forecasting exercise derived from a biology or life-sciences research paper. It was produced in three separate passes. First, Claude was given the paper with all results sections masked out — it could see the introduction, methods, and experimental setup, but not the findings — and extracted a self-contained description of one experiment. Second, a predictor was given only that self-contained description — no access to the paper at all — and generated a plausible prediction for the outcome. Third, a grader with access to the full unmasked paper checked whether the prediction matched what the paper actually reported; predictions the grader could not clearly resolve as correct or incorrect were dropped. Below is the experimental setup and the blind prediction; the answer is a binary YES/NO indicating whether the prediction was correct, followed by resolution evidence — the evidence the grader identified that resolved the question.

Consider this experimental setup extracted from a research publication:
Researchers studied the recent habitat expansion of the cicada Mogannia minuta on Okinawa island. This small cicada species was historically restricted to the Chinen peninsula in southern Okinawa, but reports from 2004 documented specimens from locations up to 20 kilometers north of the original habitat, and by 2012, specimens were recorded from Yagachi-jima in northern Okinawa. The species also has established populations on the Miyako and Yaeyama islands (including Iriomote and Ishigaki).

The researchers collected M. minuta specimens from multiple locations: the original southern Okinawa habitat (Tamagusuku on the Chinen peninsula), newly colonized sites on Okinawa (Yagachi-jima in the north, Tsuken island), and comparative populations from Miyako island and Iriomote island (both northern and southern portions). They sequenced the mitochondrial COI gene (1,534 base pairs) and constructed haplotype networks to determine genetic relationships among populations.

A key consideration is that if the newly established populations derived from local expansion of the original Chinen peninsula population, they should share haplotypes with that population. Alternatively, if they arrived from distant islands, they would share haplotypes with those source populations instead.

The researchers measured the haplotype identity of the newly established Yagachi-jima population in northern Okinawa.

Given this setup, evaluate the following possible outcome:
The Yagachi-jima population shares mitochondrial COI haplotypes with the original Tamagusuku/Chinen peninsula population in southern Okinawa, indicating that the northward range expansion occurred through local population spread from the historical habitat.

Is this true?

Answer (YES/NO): NO